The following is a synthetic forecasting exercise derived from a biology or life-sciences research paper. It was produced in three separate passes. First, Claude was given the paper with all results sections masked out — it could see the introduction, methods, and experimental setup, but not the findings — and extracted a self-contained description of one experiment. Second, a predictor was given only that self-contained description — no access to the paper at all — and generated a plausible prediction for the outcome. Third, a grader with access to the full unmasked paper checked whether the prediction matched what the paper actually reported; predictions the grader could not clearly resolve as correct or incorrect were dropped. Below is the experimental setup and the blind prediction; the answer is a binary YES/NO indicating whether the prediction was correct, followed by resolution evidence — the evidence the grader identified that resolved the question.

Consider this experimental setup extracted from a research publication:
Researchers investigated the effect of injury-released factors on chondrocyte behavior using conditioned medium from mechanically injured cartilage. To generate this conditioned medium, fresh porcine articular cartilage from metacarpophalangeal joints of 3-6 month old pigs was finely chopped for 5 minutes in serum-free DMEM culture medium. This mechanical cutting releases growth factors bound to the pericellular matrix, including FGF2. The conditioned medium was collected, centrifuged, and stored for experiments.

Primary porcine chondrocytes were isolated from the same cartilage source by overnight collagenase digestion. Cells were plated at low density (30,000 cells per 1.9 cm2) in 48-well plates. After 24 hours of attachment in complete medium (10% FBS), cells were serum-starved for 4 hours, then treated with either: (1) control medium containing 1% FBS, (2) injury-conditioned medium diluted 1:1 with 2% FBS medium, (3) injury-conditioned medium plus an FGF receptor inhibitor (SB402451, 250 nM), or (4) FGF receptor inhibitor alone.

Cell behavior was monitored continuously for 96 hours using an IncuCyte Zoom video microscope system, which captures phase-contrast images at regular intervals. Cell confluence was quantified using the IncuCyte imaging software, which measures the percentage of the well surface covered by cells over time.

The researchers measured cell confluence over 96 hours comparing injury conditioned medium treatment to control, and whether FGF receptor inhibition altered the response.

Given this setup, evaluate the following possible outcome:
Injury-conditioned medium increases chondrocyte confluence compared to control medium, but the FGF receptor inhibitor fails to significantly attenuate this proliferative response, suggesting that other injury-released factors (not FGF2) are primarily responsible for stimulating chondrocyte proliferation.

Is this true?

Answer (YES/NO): NO